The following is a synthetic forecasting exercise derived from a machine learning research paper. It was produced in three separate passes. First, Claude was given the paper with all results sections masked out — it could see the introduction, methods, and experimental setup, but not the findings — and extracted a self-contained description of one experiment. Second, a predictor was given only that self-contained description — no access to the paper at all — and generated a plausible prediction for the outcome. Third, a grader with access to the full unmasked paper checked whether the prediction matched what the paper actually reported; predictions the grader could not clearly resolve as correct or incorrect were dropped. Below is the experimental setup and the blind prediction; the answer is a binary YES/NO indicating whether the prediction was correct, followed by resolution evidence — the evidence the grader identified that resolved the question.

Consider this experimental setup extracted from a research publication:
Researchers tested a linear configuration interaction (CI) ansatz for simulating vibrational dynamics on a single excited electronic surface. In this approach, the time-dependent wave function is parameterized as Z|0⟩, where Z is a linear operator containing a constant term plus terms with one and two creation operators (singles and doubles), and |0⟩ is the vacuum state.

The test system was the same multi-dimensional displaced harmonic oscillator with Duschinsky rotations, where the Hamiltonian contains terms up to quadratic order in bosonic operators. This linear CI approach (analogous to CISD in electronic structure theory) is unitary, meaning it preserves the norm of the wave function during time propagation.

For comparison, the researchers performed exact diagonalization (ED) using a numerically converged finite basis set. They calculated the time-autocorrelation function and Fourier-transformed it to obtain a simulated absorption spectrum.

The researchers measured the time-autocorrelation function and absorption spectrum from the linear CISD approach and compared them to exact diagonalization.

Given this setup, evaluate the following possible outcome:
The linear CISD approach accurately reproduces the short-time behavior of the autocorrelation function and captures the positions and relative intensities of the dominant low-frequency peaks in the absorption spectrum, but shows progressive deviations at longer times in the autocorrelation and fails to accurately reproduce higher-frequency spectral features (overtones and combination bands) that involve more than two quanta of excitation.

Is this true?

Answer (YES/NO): NO